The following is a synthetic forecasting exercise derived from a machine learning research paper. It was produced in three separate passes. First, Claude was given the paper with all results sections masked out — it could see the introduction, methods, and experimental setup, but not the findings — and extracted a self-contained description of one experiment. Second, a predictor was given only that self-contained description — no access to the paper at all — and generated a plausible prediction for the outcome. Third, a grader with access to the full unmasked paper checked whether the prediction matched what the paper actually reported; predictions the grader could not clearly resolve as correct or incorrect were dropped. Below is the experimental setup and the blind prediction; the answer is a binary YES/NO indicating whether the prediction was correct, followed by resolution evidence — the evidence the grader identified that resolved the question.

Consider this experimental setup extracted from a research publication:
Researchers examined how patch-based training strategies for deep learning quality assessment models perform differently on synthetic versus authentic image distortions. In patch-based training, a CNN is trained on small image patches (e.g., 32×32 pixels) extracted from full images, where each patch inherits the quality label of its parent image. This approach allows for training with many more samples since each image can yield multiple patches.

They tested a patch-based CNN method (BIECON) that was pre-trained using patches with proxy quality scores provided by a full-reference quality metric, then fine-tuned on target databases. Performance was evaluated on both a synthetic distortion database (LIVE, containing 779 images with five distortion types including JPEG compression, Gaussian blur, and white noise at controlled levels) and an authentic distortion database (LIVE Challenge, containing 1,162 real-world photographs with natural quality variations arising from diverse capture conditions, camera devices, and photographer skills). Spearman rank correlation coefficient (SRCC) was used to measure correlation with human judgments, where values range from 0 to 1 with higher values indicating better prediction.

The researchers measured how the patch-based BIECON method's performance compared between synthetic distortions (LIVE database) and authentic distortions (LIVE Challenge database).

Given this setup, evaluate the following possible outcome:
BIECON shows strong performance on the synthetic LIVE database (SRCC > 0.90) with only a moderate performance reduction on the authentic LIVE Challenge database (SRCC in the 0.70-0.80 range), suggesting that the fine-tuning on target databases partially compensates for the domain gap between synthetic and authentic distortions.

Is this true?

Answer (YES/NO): NO